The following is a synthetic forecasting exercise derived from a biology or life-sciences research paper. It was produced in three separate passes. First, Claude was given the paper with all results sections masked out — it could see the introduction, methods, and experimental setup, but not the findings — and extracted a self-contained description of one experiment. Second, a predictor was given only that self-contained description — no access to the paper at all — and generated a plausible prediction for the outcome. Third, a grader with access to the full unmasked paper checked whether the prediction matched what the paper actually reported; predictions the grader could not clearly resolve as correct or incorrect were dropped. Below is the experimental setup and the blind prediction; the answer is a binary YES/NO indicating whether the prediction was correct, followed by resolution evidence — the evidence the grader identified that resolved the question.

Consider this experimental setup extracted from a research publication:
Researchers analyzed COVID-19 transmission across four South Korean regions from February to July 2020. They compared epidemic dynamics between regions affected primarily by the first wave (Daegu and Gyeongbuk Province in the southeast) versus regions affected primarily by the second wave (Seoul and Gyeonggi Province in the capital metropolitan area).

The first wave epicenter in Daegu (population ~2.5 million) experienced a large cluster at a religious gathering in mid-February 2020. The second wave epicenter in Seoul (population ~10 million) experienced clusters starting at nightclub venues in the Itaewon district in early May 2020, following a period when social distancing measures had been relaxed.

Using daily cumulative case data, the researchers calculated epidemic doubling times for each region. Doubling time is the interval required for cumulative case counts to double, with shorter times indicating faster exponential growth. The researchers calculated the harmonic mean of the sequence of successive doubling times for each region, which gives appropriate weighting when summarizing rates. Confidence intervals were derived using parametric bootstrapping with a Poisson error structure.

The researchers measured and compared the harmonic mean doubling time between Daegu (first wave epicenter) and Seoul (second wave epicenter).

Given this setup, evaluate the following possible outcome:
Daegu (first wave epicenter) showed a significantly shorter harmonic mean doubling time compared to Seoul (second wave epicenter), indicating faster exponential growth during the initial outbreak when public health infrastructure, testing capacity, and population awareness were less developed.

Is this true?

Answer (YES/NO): YES